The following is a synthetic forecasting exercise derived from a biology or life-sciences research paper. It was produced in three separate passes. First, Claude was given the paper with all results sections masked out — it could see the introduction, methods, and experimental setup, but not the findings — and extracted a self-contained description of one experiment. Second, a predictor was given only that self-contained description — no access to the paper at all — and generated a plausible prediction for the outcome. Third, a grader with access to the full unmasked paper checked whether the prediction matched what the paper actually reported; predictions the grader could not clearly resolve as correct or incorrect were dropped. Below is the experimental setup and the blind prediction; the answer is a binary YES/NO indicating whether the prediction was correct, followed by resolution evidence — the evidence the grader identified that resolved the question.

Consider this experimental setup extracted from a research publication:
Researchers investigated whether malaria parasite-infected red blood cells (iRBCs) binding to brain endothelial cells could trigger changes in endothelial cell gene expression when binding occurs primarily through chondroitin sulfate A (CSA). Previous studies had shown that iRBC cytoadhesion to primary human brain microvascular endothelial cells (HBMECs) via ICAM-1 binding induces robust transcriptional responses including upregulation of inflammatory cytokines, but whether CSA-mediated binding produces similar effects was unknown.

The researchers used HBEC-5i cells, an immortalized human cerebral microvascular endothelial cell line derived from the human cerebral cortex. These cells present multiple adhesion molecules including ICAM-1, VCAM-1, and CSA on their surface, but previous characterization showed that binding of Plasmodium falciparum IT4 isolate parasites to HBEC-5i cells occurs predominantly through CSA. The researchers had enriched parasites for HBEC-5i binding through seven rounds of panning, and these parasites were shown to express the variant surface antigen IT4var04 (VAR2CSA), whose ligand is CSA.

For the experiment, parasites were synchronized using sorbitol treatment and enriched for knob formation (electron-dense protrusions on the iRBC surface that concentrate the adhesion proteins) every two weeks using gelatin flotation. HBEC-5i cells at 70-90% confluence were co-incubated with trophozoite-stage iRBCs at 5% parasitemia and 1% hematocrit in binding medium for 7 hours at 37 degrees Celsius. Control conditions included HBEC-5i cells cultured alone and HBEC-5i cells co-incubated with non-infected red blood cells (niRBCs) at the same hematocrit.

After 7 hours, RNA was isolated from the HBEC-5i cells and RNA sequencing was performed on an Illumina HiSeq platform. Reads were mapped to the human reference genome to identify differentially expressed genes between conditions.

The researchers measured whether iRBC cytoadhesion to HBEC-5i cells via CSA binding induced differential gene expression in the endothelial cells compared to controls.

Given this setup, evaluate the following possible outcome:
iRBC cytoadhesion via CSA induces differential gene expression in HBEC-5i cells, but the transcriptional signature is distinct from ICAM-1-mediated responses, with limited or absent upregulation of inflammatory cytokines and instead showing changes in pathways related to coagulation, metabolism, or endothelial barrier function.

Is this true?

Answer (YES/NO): NO